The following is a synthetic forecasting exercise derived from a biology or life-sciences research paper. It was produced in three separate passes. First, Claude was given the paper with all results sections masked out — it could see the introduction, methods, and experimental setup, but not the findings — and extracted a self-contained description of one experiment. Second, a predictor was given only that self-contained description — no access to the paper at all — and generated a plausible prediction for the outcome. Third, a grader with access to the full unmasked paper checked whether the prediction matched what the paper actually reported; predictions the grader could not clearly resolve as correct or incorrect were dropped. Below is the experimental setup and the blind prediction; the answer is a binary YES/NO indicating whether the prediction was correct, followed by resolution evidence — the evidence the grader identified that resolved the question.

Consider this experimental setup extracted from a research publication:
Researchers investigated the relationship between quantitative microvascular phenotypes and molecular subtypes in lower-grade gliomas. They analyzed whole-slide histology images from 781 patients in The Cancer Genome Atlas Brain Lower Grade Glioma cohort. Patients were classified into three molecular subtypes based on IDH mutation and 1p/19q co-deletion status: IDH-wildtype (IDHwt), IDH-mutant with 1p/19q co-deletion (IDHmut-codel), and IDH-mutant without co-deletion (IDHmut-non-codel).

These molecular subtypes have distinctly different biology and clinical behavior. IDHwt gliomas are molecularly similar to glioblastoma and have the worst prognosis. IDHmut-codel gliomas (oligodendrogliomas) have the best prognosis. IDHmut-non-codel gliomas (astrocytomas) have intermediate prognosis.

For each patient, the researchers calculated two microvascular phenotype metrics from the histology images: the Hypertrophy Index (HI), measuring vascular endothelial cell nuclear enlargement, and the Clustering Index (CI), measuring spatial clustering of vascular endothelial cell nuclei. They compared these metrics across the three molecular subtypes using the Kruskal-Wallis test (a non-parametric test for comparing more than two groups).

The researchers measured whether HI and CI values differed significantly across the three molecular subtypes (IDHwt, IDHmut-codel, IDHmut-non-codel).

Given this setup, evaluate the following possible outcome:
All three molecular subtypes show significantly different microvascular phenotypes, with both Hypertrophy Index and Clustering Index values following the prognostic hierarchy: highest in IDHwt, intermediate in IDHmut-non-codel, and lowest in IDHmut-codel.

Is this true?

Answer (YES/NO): NO